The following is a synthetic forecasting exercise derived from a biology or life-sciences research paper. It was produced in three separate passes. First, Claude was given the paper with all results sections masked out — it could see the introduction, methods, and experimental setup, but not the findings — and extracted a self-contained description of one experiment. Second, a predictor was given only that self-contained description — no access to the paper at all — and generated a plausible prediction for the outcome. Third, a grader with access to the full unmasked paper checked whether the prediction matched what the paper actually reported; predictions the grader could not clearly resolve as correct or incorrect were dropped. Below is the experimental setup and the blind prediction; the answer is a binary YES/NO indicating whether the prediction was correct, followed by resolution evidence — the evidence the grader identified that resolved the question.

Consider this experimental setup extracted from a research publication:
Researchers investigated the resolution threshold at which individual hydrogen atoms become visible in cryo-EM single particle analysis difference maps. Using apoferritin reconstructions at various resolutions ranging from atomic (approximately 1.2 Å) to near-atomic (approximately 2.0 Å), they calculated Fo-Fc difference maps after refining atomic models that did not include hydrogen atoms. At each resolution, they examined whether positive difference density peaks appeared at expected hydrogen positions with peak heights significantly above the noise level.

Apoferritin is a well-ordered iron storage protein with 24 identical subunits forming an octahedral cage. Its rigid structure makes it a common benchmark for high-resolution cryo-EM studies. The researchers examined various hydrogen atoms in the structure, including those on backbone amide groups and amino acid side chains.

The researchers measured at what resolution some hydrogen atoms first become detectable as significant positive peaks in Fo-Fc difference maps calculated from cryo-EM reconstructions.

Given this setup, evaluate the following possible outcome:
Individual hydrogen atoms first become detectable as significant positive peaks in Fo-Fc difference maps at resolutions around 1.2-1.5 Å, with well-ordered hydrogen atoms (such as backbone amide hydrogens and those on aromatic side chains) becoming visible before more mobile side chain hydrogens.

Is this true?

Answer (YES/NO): NO